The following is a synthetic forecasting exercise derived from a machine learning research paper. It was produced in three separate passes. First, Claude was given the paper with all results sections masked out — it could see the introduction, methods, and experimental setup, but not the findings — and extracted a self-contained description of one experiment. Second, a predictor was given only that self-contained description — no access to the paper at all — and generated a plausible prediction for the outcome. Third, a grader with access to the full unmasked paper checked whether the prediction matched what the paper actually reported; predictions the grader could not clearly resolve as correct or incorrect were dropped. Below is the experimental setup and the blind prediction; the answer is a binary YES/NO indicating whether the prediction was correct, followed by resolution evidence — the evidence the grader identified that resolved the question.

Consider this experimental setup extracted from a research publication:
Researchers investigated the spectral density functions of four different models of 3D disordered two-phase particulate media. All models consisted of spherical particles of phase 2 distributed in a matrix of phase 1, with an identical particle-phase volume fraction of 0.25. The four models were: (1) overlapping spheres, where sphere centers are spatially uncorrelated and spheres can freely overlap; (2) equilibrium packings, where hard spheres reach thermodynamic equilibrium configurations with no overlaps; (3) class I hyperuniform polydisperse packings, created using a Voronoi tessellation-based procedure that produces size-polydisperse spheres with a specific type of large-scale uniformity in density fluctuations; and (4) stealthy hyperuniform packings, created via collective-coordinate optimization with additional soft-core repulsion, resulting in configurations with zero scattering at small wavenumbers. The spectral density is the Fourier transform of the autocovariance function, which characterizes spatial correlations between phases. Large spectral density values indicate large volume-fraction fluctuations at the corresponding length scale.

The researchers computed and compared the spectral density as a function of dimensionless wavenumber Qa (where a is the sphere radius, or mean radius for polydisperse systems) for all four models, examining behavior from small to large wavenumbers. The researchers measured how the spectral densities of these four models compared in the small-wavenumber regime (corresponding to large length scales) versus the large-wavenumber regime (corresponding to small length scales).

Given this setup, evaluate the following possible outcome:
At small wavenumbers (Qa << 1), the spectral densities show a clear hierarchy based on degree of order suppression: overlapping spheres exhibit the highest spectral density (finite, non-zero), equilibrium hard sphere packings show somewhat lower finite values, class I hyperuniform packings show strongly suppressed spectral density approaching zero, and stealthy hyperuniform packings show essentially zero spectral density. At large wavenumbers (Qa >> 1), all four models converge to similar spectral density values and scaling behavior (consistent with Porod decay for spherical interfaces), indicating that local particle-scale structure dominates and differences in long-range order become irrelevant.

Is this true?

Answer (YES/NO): YES